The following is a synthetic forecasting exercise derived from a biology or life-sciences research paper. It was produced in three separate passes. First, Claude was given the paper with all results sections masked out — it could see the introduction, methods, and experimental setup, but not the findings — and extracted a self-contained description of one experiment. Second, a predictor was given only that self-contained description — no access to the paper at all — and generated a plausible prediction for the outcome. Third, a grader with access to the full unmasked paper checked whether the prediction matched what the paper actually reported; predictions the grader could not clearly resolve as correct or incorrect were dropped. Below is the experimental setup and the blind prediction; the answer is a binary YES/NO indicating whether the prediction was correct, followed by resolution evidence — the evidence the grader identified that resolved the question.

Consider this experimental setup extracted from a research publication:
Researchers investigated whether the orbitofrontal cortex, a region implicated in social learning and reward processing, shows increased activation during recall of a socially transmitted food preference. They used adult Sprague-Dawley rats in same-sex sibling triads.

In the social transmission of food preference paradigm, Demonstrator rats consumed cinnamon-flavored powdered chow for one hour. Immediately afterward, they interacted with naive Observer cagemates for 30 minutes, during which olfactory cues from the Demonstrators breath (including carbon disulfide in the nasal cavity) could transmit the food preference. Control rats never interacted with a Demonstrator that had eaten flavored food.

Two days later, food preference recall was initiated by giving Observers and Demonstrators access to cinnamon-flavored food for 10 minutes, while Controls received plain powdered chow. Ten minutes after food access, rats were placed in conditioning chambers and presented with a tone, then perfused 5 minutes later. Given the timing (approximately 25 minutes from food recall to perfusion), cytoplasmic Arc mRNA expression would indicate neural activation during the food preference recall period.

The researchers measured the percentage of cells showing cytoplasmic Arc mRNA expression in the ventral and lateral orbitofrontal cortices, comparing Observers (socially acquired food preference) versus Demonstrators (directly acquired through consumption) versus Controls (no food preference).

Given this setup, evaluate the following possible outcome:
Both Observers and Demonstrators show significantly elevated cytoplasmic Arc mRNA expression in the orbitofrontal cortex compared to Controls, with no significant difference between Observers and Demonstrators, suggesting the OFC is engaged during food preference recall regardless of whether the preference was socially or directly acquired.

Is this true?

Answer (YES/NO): NO